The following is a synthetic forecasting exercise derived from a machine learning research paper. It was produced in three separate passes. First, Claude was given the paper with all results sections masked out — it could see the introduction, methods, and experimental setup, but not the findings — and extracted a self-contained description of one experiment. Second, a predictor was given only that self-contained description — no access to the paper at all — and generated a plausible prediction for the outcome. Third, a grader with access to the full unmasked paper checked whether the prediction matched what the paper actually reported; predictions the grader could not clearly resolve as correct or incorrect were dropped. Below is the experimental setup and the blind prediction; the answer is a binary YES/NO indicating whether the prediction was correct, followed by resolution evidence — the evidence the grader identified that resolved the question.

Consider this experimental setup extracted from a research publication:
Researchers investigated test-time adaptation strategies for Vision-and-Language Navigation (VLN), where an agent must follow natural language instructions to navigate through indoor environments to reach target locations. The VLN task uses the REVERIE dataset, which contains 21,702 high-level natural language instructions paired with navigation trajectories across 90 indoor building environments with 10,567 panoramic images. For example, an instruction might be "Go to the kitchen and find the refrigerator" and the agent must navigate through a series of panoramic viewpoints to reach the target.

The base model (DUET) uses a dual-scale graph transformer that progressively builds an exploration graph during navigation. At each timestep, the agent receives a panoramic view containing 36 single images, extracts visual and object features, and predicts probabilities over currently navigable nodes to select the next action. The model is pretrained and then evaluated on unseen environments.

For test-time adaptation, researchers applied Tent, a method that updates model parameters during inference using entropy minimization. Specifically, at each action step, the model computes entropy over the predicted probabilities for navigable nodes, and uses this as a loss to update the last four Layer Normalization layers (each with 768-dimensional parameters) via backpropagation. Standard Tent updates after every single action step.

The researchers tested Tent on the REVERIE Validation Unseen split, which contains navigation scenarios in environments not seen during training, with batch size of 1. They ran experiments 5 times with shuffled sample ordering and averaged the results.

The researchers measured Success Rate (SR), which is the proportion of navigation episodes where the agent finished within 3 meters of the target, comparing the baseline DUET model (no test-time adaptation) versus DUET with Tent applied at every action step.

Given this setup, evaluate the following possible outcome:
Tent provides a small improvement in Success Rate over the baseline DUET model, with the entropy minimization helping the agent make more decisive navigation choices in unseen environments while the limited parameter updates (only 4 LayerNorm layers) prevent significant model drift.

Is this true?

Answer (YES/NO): NO